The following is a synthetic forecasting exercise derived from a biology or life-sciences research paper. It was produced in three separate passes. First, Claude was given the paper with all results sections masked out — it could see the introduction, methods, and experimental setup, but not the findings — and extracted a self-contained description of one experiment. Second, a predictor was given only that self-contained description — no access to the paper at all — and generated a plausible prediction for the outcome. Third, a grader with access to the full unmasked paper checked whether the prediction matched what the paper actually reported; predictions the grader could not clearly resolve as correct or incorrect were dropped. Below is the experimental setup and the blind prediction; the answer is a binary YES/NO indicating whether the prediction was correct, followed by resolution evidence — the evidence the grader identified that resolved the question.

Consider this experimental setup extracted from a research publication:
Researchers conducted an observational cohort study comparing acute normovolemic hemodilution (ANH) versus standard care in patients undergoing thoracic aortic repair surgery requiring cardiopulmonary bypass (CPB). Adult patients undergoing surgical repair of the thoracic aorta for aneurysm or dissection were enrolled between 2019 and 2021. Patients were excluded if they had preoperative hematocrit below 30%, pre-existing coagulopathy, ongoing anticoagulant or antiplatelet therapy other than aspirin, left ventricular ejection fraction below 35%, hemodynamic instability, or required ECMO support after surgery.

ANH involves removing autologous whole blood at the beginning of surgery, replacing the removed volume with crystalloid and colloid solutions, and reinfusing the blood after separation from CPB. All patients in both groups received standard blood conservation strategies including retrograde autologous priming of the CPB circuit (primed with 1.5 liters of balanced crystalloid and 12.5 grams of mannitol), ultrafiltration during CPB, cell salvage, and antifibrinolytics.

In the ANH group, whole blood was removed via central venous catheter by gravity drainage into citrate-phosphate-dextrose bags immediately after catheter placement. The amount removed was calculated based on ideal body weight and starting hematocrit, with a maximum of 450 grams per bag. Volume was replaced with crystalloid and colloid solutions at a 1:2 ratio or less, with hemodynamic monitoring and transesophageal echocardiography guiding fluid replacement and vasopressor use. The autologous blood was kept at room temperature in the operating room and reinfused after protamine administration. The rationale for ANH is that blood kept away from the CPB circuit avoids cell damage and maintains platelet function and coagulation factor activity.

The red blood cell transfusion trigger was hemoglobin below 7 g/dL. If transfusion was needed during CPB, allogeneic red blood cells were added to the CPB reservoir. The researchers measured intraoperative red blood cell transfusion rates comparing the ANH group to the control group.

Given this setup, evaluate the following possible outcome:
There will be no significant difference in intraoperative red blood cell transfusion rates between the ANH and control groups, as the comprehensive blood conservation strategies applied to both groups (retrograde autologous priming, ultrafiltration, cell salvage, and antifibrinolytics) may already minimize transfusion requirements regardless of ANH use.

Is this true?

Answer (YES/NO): YES